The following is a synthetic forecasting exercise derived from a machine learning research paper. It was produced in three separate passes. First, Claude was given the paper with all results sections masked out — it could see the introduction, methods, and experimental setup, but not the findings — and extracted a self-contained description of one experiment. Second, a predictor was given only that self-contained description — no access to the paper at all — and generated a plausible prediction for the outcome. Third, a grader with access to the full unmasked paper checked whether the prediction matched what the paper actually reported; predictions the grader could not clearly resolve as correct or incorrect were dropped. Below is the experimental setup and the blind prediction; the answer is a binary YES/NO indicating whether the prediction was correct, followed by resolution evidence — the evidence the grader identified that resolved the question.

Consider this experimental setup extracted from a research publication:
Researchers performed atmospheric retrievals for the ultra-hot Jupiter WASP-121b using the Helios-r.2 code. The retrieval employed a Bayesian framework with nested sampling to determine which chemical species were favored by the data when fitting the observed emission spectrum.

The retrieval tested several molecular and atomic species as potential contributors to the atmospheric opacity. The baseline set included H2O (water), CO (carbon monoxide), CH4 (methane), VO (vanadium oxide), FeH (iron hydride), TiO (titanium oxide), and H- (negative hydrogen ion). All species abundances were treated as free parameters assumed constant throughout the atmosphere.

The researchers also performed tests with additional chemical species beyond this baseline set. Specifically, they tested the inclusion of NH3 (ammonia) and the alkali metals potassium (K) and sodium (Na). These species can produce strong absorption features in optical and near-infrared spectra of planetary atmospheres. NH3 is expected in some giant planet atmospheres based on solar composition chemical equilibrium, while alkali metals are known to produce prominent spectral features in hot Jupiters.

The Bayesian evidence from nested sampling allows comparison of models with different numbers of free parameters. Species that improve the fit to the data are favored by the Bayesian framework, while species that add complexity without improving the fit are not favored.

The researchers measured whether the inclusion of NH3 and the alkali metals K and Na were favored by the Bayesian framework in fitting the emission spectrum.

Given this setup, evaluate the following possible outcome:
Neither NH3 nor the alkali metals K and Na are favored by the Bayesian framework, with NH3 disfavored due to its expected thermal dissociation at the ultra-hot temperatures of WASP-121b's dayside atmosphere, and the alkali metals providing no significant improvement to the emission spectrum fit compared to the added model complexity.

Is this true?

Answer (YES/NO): YES